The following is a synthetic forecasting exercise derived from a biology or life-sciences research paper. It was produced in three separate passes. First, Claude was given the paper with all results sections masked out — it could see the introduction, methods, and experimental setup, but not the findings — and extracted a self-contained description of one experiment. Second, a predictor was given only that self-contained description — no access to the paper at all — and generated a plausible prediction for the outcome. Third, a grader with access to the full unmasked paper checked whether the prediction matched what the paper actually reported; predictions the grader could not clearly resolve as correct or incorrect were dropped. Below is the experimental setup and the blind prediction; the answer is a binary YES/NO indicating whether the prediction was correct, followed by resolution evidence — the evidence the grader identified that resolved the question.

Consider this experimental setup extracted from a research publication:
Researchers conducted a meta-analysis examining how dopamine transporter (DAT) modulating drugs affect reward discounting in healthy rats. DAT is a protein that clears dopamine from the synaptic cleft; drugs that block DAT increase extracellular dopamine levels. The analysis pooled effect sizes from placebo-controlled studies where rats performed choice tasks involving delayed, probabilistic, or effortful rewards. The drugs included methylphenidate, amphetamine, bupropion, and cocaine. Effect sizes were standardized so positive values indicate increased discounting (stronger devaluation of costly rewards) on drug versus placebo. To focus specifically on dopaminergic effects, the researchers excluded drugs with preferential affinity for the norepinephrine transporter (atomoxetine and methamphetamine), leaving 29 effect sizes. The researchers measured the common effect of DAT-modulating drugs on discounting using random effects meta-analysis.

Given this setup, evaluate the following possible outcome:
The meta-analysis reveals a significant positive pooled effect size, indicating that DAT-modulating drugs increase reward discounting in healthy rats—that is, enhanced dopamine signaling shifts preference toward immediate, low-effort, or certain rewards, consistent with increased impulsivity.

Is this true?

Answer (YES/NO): NO